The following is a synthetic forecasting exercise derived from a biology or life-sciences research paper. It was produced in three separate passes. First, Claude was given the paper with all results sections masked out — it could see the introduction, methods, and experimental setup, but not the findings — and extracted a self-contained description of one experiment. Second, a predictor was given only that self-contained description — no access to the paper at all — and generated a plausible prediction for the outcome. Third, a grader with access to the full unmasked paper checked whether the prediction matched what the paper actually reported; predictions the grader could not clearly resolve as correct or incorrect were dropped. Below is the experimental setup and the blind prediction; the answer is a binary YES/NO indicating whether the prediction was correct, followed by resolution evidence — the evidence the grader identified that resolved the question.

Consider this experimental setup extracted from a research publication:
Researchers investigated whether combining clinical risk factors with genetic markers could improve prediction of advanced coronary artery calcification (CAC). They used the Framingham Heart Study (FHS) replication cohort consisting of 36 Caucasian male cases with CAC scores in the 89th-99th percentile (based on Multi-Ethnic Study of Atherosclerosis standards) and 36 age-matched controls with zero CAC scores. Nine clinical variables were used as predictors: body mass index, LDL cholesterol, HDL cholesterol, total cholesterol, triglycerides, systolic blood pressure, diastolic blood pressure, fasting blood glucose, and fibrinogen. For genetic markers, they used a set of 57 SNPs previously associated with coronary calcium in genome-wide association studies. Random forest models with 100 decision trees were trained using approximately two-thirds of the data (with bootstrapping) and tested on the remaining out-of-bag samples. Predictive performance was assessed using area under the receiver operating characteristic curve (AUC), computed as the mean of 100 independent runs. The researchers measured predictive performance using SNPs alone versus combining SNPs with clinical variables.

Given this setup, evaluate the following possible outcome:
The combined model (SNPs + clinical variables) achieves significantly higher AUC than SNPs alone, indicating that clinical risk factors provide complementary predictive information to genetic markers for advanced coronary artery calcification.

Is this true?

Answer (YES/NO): NO